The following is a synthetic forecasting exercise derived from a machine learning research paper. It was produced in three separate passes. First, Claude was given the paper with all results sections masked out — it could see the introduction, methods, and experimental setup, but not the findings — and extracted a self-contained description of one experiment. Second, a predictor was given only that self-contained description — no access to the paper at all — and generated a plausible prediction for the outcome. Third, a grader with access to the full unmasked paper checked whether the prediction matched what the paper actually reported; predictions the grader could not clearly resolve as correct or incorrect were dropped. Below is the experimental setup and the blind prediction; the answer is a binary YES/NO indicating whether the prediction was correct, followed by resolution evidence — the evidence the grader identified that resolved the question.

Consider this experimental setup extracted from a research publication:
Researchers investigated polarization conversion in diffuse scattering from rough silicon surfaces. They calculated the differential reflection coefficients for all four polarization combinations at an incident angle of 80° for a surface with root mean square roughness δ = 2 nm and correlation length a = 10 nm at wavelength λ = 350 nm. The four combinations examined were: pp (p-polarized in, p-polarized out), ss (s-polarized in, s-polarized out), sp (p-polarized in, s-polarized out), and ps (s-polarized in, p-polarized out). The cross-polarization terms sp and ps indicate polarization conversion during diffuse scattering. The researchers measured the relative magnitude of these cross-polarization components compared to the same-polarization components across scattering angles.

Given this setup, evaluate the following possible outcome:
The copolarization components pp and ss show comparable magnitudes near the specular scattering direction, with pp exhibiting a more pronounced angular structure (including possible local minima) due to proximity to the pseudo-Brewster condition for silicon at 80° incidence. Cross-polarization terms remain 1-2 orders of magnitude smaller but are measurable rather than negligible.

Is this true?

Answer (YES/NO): NO